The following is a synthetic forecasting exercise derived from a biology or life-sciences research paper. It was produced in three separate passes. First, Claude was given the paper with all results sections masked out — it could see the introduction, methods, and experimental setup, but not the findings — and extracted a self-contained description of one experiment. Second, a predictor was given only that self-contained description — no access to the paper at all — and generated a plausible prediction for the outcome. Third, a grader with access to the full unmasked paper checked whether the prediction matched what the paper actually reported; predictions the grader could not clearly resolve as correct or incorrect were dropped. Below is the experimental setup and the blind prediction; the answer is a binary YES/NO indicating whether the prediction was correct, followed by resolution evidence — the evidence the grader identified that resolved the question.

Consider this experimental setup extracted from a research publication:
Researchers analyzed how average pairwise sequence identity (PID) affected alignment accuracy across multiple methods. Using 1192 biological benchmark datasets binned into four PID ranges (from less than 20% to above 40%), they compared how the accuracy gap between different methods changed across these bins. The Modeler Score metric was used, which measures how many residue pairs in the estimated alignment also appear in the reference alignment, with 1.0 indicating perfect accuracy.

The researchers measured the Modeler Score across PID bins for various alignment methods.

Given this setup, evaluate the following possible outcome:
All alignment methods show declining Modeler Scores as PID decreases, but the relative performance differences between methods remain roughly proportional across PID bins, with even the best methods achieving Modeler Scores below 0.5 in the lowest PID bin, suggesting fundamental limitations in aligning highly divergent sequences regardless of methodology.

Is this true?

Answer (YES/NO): NO